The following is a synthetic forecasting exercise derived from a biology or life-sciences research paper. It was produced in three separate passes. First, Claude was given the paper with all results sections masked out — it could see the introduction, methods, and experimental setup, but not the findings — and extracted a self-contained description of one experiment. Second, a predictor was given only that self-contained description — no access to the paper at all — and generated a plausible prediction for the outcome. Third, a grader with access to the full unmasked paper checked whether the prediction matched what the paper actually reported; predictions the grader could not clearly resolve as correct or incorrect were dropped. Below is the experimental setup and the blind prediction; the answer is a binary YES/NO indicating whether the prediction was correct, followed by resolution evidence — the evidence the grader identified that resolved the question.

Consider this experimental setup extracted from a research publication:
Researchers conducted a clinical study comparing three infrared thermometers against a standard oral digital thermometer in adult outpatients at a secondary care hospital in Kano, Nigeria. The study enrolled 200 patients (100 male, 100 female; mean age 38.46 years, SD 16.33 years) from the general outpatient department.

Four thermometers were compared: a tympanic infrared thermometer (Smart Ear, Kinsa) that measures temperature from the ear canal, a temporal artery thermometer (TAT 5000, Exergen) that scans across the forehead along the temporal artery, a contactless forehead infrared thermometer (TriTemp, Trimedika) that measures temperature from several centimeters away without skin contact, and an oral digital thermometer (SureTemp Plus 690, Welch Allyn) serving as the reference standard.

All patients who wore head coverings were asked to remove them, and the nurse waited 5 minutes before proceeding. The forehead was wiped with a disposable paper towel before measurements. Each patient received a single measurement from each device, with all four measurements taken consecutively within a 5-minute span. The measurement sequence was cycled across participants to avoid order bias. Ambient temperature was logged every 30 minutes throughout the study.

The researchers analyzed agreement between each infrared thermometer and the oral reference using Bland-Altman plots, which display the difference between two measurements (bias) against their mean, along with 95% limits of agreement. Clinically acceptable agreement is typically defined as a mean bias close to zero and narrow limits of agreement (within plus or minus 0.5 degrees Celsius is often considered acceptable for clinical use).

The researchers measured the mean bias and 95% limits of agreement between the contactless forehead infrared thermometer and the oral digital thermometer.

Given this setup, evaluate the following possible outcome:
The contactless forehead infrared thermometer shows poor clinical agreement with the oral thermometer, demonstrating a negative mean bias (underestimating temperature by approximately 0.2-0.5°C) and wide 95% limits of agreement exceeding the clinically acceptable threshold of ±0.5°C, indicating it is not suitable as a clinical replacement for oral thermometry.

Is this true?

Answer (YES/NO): NO